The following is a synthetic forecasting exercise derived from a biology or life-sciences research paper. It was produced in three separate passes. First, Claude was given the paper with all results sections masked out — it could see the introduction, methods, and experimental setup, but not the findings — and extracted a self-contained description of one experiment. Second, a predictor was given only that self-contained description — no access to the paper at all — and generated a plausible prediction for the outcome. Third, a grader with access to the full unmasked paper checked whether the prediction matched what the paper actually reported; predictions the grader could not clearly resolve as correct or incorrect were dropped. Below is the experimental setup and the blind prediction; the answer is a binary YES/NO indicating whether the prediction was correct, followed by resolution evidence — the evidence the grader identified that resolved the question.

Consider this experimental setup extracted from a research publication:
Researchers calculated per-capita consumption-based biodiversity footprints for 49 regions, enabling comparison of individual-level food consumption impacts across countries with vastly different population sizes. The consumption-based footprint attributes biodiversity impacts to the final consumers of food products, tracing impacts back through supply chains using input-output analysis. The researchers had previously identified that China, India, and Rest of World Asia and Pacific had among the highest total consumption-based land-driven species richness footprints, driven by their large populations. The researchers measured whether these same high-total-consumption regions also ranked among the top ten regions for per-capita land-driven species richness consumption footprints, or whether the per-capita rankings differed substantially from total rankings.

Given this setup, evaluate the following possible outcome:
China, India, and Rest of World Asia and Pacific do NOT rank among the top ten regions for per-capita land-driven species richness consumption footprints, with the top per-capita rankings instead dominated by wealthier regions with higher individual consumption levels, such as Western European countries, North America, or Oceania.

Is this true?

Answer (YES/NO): NO